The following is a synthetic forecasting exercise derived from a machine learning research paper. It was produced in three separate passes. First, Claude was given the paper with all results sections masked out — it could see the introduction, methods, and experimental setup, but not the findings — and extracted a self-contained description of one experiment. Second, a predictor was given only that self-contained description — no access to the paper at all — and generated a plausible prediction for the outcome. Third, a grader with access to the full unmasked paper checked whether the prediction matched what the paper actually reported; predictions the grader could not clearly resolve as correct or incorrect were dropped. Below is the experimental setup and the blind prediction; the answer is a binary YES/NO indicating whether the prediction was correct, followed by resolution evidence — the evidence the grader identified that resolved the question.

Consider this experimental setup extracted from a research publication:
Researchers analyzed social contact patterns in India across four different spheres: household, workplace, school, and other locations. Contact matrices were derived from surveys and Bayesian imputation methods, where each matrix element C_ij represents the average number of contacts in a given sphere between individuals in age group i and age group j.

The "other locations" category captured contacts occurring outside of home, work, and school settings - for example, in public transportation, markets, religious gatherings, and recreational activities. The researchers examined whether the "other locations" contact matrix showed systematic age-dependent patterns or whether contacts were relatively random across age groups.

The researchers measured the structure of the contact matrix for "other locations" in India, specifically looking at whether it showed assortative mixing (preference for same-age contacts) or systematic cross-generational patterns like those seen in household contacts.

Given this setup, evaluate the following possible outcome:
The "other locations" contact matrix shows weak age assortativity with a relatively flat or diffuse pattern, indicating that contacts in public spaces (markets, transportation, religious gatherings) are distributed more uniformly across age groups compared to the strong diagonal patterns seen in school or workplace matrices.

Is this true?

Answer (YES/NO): NO